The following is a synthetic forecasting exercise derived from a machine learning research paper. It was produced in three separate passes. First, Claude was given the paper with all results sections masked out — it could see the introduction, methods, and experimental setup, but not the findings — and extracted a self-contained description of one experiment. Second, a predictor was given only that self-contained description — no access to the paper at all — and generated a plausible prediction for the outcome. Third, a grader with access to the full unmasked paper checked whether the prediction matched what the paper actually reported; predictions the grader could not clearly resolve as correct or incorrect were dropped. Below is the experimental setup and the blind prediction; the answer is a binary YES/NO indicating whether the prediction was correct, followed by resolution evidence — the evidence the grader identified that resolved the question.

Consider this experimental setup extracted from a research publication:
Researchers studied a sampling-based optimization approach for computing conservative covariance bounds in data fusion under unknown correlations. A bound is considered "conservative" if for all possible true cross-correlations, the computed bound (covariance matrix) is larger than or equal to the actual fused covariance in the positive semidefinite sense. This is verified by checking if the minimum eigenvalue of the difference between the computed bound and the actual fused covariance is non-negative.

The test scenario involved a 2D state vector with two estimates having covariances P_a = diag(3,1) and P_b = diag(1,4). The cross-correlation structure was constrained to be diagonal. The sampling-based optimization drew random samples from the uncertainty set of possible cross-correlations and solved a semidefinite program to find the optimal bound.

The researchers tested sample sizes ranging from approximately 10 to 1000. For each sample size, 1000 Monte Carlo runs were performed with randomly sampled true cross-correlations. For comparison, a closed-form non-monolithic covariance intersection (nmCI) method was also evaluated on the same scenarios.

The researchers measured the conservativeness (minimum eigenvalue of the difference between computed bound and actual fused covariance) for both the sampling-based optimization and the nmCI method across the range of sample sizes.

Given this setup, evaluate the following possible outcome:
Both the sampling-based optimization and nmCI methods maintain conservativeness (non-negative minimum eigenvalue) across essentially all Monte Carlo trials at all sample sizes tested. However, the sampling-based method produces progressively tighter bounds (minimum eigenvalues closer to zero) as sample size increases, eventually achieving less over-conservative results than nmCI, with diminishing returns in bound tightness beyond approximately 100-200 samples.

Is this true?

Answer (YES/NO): NO